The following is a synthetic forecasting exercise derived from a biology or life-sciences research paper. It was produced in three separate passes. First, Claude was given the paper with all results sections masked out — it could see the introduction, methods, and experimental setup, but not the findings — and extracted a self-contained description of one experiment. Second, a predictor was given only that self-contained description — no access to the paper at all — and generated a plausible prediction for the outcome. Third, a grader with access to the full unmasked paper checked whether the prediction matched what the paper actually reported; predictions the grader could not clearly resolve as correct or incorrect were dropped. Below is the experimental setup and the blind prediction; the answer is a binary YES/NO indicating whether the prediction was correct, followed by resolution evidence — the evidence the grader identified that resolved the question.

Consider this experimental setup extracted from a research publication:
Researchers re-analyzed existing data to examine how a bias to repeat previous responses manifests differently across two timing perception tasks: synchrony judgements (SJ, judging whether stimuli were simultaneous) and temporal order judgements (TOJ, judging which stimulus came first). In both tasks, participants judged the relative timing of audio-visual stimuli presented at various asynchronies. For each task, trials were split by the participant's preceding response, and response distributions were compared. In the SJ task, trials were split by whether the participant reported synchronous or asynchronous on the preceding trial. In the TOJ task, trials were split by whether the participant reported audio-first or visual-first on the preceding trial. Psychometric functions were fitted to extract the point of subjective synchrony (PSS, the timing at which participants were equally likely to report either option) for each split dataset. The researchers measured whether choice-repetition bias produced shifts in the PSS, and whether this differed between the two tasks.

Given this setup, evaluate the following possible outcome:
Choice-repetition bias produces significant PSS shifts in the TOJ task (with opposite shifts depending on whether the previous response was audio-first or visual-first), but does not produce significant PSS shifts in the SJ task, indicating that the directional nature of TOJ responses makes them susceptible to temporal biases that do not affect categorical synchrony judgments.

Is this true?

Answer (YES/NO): YES